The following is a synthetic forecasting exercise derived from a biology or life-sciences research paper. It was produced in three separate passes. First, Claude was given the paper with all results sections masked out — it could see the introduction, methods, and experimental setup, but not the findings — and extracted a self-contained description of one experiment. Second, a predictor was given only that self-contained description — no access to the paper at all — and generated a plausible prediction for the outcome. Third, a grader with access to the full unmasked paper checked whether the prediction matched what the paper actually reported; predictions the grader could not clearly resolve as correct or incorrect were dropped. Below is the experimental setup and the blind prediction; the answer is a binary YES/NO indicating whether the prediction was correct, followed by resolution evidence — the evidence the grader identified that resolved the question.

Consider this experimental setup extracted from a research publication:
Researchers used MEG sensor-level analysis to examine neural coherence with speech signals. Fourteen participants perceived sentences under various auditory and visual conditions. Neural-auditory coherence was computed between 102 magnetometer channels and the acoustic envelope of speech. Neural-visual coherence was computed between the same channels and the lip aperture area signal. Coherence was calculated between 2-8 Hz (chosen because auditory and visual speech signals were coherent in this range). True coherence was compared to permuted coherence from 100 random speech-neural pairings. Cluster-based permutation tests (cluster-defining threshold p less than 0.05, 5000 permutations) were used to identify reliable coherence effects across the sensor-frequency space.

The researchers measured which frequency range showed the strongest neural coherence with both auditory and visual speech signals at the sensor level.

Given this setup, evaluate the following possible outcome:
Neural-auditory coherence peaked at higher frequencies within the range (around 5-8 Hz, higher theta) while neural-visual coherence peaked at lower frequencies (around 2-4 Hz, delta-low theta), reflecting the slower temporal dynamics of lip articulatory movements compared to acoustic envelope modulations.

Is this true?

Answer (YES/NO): NO